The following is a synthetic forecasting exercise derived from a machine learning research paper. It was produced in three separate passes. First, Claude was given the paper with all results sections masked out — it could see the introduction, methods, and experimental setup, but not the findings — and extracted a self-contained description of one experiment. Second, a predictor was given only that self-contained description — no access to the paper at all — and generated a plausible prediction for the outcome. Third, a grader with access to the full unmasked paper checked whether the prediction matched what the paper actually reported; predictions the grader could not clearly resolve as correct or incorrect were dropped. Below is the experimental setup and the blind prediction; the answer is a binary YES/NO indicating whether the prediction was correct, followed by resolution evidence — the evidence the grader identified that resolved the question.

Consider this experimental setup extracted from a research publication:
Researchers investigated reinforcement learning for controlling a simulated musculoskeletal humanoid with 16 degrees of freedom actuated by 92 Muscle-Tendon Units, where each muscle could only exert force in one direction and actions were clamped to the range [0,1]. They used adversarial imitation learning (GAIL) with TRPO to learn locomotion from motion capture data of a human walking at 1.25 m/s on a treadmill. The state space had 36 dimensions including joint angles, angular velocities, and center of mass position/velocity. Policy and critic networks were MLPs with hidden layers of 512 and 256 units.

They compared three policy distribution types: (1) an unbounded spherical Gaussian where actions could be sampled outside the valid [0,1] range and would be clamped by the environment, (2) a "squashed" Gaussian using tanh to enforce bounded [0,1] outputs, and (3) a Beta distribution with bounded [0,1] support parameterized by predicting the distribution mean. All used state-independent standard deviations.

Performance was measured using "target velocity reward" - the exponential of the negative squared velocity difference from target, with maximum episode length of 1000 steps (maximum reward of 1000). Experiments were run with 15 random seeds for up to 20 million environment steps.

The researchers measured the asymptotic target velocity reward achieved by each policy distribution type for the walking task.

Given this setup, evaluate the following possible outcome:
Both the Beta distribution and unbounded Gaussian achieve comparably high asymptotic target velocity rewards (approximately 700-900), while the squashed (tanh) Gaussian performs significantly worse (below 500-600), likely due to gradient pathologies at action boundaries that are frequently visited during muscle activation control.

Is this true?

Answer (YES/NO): NO